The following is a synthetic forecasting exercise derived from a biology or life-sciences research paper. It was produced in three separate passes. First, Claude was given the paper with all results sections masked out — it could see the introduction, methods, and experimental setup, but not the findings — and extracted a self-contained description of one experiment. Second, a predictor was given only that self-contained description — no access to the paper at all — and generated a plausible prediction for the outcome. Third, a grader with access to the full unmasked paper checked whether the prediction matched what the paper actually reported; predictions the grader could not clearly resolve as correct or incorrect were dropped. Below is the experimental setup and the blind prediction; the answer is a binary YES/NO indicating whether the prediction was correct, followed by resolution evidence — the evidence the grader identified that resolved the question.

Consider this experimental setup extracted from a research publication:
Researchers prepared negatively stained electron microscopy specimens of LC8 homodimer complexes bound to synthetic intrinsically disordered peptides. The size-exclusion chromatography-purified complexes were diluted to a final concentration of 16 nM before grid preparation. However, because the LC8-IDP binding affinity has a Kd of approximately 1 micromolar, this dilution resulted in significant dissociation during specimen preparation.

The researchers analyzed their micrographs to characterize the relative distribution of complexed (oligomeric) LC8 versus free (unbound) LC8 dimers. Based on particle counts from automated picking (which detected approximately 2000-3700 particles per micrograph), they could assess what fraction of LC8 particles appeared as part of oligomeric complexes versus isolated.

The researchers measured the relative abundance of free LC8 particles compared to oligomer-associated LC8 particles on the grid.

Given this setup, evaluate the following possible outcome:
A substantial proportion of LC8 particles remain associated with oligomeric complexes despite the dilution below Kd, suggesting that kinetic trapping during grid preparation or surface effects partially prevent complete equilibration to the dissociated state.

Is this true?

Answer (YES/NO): NO